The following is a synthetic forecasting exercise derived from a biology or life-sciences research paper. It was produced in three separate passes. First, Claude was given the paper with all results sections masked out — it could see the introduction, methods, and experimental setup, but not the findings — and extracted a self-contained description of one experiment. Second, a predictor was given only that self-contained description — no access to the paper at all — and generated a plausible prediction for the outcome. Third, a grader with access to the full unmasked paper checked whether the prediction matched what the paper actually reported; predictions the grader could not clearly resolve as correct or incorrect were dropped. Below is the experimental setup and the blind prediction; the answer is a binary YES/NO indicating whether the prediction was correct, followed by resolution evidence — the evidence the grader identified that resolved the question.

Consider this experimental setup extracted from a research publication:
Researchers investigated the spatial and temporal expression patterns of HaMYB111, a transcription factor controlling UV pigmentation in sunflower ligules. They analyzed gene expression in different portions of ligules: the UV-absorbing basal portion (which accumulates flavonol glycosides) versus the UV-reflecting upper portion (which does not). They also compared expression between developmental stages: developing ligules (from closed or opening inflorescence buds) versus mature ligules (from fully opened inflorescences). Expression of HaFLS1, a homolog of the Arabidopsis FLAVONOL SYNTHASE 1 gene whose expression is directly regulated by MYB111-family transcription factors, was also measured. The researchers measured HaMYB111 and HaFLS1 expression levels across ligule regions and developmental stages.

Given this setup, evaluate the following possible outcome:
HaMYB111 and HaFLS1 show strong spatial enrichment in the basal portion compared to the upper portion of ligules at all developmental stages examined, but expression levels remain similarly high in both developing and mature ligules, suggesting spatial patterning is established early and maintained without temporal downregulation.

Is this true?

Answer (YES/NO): NO